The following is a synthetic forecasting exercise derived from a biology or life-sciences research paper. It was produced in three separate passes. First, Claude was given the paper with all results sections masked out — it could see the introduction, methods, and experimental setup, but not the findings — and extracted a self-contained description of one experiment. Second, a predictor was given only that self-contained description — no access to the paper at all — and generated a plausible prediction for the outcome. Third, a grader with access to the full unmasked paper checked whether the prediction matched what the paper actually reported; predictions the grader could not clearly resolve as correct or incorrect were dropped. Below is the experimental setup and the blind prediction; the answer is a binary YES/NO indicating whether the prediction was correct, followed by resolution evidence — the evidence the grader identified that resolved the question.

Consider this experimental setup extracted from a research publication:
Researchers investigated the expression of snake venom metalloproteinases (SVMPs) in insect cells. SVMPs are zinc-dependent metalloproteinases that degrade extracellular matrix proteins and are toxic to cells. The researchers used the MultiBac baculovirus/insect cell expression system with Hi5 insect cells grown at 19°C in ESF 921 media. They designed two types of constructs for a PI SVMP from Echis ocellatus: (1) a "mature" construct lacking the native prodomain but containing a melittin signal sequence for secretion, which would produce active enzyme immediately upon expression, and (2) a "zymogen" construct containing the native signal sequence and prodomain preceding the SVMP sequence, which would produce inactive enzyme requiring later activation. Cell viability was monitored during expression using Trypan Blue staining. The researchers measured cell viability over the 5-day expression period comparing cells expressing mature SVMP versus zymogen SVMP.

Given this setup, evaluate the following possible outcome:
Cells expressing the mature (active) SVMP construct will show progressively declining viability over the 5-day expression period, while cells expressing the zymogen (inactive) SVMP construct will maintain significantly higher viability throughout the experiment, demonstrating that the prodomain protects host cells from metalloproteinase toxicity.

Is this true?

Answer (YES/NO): YES